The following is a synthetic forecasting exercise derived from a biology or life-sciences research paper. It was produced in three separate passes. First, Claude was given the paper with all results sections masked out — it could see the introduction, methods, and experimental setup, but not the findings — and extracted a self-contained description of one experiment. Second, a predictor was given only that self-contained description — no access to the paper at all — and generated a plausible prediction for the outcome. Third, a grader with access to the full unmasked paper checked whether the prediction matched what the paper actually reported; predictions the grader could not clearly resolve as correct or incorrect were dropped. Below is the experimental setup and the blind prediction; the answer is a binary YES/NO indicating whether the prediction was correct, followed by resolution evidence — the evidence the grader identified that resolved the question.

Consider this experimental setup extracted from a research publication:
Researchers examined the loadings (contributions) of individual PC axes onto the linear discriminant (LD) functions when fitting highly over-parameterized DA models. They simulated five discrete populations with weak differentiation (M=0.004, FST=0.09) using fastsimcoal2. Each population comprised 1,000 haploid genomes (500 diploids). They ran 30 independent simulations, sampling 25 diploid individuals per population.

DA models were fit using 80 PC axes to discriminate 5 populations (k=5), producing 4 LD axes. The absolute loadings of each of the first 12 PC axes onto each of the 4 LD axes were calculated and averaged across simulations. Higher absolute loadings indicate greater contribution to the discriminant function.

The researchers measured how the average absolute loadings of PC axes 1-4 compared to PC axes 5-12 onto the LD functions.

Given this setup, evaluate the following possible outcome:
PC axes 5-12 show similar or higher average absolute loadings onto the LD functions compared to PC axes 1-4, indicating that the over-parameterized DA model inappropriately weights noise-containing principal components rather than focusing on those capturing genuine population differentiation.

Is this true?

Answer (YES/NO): NO